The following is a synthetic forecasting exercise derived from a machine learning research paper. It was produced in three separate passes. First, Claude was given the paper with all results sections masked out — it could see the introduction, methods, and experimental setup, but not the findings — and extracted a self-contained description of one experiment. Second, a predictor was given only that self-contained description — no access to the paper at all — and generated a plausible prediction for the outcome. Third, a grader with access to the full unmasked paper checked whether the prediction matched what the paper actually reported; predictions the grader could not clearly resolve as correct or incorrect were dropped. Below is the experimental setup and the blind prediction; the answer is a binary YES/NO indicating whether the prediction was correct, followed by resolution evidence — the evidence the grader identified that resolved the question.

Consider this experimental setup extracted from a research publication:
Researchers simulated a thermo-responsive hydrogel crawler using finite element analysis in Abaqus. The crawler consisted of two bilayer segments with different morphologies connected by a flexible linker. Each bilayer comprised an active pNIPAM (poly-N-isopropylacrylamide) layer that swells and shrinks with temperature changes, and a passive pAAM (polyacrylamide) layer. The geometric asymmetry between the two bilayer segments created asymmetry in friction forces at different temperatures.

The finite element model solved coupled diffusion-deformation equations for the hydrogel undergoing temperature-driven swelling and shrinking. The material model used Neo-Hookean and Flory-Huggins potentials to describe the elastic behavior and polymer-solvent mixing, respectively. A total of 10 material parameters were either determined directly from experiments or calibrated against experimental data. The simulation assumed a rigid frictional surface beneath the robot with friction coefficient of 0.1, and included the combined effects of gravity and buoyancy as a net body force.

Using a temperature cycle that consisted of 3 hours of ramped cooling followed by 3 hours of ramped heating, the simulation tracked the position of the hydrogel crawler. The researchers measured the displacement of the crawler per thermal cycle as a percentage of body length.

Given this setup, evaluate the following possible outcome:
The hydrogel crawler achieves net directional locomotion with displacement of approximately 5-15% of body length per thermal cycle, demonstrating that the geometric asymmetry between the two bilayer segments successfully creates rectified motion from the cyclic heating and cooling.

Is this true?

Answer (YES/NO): NO